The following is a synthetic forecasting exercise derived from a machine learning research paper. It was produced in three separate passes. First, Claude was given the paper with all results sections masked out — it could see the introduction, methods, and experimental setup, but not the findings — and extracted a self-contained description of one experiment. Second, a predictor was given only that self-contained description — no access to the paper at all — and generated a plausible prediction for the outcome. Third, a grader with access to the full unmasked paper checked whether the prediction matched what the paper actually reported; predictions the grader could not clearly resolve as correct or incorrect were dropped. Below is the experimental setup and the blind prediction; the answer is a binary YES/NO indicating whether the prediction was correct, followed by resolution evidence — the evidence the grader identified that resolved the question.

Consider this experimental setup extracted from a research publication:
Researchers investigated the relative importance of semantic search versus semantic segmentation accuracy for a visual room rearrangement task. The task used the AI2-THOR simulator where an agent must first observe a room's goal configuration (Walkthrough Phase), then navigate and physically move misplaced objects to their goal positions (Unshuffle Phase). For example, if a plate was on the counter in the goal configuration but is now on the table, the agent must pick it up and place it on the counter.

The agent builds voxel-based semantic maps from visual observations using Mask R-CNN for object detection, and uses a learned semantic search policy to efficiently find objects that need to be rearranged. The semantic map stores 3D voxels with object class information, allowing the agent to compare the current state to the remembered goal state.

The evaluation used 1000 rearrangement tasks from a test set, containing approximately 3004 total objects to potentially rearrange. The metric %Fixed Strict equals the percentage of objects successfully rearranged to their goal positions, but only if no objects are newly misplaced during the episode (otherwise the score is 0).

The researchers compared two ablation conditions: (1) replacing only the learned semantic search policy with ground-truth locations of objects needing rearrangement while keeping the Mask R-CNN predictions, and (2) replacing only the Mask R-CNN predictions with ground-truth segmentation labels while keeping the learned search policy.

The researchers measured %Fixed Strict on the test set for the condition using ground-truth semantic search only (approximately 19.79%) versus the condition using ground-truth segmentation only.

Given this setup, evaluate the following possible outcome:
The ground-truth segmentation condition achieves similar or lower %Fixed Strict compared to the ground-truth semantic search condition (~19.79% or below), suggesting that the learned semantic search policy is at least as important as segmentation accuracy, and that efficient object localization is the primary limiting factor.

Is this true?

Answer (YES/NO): NO